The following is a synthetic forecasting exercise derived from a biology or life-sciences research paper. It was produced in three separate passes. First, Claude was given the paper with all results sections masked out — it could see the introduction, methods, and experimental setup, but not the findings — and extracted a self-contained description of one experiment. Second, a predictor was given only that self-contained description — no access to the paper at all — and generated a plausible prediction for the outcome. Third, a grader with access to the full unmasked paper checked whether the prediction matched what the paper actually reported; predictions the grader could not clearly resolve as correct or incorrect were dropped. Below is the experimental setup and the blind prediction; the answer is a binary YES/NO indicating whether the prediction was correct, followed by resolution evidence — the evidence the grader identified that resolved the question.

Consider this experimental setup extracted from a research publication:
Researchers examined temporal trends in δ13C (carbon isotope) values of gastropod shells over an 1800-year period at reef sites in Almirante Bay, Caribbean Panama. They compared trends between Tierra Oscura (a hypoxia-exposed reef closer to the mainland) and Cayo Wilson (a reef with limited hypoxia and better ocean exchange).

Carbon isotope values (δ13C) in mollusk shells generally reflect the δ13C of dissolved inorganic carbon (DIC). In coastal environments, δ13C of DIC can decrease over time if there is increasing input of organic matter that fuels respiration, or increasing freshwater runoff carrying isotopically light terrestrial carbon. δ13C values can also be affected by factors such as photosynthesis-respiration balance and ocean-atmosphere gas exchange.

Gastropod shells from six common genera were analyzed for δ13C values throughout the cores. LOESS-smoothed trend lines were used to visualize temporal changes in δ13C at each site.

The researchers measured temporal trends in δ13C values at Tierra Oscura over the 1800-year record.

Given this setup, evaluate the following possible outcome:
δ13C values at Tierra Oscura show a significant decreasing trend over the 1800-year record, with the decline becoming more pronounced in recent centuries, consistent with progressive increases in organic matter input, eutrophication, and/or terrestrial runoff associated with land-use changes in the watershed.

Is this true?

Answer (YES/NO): YES